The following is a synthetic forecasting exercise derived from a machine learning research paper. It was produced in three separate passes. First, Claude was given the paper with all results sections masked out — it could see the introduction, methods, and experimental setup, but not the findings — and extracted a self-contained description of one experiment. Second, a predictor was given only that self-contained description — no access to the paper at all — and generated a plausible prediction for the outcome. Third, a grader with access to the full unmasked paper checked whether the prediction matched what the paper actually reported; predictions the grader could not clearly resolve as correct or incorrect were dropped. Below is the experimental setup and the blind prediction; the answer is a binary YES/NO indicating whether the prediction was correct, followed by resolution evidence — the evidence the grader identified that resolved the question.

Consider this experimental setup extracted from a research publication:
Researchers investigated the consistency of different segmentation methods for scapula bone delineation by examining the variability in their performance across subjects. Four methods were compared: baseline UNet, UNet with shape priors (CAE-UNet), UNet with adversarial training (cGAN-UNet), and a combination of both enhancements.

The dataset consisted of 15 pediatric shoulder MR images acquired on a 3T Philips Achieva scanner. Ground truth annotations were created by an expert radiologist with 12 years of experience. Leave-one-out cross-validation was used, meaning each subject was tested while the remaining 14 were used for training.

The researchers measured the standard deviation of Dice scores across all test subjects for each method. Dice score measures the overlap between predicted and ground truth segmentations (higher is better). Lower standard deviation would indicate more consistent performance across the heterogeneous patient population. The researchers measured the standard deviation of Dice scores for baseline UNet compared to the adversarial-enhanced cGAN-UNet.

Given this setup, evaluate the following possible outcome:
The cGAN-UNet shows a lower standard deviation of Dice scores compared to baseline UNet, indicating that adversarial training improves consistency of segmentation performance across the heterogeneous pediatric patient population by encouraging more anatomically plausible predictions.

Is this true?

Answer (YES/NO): YES